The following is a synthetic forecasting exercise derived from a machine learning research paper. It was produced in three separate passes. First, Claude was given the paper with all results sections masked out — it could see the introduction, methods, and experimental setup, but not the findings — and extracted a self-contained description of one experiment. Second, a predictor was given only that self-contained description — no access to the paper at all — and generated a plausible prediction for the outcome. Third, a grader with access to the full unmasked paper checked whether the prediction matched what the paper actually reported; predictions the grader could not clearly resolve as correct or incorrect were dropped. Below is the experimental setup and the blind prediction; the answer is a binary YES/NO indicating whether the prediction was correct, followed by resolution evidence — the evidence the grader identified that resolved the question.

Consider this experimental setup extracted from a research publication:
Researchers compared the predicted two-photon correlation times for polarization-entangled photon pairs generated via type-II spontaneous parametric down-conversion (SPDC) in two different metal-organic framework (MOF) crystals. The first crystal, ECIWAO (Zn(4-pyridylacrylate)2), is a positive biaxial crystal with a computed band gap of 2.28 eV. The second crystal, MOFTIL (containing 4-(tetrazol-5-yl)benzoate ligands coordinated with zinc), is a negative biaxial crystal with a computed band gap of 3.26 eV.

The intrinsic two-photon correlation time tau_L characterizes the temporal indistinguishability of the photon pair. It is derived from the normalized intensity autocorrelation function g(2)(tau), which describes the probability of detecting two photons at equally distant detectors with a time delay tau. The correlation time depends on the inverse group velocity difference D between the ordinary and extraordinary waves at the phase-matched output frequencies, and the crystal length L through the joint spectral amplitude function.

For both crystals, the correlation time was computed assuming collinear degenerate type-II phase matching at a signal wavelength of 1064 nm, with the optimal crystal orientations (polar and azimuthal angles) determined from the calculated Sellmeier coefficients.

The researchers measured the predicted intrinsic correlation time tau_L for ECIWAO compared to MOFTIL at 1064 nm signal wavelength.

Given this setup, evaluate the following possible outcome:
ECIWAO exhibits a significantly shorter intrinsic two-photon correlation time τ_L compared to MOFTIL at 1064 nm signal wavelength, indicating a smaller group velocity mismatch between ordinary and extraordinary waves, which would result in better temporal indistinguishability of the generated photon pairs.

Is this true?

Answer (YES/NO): NO